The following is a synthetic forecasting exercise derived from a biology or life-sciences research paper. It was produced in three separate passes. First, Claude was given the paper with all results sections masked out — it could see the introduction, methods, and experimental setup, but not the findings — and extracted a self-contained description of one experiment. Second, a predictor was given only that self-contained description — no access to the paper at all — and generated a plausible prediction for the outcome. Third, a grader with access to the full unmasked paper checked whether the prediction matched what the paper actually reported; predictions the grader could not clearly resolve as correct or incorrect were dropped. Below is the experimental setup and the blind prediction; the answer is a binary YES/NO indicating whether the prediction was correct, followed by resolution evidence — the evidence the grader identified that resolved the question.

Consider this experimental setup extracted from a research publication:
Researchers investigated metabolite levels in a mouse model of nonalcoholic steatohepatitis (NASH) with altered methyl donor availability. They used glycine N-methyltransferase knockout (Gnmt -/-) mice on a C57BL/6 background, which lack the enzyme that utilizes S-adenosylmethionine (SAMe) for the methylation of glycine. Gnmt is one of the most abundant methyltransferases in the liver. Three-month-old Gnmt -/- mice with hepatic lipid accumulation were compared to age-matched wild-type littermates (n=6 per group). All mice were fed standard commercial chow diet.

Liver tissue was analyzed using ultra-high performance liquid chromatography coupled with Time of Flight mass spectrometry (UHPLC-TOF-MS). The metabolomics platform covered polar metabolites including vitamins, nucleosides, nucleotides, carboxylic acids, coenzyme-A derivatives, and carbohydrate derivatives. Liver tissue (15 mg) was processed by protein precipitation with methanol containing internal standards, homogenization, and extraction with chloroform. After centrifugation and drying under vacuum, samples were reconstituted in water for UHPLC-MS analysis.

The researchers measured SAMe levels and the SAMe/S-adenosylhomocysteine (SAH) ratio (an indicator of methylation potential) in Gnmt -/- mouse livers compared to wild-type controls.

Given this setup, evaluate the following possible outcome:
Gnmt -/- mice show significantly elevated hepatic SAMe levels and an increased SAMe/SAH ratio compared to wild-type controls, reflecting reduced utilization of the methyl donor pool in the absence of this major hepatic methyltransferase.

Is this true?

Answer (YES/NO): YES